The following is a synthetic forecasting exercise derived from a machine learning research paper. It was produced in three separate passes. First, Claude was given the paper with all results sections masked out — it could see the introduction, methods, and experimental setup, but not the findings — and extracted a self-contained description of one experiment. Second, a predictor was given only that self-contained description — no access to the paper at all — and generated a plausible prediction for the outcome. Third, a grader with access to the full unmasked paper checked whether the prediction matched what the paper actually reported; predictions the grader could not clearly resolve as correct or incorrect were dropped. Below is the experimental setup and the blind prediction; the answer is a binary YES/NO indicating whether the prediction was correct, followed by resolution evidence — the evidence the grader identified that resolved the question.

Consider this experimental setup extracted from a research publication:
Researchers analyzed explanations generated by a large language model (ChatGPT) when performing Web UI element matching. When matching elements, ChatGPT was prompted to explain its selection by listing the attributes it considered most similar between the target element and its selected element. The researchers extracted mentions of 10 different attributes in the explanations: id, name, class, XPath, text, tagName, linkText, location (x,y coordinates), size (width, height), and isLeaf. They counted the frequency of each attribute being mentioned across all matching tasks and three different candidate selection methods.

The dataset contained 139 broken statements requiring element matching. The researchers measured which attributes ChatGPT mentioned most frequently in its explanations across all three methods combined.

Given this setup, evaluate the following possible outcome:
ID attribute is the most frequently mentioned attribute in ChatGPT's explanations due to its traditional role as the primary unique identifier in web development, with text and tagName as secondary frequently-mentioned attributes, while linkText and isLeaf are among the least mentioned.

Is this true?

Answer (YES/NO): NO